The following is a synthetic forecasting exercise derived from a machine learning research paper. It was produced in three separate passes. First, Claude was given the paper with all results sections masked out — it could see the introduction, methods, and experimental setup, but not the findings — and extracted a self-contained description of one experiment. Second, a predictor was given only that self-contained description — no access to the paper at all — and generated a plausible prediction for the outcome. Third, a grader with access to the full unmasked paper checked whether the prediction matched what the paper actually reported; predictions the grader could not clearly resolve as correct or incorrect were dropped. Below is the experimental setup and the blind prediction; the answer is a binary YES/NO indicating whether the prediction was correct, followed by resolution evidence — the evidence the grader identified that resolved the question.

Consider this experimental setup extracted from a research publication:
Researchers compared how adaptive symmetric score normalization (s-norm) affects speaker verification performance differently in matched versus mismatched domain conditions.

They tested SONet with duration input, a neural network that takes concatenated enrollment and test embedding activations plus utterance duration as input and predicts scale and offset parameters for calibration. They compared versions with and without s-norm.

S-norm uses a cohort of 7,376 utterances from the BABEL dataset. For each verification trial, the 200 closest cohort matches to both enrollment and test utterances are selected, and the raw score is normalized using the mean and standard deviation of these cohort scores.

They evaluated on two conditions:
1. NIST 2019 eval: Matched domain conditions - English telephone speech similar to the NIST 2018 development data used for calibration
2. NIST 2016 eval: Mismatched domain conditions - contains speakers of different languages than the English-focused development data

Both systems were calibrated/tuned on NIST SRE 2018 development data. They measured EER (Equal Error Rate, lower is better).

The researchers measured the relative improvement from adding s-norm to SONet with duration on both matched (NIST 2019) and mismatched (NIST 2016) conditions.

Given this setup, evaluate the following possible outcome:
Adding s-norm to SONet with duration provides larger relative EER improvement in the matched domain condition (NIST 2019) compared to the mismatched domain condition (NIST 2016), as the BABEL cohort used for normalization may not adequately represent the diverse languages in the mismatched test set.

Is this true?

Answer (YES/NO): NO